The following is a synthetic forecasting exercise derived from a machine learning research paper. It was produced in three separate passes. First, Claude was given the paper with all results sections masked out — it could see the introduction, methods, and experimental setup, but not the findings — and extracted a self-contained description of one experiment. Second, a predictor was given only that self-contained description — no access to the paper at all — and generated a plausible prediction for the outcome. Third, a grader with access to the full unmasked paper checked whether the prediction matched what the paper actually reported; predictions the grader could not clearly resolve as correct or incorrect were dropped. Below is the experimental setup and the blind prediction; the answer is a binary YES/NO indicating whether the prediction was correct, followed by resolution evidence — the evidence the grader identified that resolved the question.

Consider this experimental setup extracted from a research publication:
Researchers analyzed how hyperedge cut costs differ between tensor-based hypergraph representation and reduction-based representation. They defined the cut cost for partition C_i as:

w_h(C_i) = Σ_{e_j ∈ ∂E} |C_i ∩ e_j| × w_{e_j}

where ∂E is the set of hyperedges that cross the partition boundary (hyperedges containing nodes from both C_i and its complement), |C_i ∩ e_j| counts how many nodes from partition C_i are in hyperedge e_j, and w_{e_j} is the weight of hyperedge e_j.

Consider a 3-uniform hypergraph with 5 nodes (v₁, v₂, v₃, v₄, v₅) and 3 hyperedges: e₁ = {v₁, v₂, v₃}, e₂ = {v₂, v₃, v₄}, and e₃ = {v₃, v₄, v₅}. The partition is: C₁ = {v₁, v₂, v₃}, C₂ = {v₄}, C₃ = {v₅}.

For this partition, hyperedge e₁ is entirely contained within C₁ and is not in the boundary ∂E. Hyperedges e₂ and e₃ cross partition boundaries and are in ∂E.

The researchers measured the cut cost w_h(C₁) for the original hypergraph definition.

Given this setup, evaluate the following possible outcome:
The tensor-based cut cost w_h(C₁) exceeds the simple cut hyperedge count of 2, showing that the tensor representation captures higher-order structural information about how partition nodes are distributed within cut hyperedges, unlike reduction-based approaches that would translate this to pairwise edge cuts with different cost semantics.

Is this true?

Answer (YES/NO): YES